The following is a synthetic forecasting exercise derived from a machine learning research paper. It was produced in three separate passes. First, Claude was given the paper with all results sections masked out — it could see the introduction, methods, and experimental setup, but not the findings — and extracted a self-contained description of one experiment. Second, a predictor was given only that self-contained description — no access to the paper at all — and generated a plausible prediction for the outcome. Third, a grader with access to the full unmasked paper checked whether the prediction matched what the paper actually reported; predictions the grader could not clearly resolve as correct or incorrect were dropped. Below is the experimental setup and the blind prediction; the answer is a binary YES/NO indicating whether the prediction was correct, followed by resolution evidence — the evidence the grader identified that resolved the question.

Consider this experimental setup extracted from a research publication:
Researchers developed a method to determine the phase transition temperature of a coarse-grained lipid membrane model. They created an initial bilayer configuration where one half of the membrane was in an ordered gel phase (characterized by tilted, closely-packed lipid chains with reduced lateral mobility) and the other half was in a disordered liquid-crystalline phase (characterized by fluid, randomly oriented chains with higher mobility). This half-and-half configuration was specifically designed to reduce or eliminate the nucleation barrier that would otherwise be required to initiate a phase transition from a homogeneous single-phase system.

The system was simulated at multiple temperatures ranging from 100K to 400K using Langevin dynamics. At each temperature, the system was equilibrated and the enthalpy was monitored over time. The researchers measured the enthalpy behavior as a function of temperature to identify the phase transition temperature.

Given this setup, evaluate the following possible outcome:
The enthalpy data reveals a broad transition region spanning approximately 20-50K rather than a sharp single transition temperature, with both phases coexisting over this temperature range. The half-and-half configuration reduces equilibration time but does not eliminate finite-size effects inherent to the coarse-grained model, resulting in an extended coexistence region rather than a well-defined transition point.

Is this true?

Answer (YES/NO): NO